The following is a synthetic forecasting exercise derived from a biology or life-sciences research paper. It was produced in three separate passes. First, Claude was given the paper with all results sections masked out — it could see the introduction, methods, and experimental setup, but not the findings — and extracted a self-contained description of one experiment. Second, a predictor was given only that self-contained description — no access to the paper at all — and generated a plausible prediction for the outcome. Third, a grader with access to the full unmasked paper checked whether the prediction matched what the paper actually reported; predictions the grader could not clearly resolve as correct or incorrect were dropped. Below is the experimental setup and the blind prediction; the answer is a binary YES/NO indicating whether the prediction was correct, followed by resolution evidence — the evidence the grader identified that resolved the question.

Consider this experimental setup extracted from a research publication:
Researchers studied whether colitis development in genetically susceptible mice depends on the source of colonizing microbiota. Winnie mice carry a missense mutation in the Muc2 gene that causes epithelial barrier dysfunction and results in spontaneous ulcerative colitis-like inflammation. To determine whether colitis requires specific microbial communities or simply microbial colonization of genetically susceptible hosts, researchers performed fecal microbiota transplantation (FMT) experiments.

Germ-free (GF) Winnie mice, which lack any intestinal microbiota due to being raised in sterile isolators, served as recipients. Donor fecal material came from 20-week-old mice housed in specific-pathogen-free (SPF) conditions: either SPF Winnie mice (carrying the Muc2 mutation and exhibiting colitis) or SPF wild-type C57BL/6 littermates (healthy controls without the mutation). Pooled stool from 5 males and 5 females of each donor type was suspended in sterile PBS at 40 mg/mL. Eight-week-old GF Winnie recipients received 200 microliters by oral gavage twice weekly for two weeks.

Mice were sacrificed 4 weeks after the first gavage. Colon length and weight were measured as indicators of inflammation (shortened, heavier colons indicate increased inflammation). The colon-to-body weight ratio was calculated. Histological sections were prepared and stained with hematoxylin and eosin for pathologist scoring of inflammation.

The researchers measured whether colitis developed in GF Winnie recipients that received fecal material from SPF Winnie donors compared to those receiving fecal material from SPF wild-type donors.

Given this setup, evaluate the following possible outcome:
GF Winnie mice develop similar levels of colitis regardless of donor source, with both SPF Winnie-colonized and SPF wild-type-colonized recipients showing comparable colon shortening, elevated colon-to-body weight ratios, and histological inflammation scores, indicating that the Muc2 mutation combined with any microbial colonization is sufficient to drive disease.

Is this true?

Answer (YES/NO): YES